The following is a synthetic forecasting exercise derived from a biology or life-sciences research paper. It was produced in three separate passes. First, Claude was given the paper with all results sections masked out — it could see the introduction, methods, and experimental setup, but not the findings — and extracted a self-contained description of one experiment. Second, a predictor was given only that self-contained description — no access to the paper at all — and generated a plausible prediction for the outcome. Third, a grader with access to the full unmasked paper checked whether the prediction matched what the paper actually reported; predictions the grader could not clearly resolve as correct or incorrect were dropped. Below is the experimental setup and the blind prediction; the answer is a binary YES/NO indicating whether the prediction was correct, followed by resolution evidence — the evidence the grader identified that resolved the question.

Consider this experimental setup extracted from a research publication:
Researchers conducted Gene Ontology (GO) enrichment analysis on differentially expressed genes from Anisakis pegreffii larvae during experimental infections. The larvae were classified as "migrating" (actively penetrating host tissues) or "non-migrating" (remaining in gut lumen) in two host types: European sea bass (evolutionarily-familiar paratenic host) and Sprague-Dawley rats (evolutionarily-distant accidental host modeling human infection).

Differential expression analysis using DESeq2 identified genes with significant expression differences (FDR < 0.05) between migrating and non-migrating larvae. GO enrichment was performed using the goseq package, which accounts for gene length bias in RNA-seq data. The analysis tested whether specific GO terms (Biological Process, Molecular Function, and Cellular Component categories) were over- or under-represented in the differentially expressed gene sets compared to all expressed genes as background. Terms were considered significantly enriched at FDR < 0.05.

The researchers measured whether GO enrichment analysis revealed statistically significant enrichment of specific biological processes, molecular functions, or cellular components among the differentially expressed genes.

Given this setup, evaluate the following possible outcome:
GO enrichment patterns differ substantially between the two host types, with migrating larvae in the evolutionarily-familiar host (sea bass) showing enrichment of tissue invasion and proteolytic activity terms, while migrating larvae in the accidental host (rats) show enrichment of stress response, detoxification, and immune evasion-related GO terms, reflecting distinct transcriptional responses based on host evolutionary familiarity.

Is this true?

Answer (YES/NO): NO